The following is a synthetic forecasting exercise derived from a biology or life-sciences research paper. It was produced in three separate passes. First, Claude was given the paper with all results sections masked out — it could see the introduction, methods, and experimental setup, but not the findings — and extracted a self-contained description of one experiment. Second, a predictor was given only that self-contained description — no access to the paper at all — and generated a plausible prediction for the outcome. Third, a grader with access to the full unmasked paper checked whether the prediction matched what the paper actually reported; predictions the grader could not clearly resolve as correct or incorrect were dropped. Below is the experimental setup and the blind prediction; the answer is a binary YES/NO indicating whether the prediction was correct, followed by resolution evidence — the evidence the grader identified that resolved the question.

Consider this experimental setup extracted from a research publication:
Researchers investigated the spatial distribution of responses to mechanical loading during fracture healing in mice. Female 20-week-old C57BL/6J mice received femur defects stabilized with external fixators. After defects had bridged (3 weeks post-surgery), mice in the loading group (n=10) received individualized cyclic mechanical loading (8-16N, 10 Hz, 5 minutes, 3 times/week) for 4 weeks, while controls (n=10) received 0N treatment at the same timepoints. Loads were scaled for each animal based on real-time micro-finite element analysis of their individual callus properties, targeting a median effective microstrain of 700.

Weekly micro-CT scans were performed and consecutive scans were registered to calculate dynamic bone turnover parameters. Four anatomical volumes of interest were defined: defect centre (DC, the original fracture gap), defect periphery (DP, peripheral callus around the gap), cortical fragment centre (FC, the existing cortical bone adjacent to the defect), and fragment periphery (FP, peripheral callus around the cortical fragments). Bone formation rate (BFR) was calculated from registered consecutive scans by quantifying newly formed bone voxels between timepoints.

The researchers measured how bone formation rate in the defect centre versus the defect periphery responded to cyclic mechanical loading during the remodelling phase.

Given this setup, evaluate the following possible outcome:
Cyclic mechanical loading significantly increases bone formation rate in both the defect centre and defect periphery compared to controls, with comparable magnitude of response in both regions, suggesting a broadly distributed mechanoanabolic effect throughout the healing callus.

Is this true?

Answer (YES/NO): NO